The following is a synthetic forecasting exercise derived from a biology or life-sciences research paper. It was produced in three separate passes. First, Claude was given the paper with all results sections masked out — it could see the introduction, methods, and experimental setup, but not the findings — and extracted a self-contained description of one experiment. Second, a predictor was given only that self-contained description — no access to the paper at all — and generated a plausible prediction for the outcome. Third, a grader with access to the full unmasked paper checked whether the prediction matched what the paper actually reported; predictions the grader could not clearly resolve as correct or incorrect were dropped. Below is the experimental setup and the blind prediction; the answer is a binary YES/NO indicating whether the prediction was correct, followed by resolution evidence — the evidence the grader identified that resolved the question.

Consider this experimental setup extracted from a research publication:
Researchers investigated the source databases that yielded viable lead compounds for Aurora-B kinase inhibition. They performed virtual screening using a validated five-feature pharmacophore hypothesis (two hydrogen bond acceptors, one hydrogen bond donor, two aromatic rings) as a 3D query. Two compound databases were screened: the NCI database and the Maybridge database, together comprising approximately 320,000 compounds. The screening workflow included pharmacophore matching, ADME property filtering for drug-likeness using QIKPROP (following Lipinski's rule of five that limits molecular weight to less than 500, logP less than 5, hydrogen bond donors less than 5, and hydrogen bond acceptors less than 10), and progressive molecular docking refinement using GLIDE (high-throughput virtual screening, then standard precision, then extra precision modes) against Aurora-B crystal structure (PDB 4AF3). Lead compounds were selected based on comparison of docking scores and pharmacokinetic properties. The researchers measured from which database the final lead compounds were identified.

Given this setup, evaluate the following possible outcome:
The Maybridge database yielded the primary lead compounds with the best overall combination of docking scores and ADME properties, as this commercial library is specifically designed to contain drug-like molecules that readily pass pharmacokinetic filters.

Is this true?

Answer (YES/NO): NO